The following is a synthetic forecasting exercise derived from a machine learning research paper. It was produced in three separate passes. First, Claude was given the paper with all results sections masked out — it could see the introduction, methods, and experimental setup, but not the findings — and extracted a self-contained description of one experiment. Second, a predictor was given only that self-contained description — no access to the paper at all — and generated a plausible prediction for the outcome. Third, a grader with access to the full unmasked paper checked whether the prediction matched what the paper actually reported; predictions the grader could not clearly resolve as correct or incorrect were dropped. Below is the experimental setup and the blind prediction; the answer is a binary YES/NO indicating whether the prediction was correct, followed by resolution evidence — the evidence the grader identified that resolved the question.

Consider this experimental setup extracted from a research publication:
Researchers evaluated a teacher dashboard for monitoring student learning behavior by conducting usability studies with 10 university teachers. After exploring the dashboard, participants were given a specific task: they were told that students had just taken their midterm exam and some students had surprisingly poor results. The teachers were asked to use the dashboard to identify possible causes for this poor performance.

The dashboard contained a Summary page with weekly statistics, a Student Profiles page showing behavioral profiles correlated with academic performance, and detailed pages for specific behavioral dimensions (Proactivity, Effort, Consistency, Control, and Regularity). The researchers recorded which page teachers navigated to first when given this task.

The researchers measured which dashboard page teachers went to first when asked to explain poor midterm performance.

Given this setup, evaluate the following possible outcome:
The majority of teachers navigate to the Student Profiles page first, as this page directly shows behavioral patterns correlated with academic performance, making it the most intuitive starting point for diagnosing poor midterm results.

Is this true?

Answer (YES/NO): YES